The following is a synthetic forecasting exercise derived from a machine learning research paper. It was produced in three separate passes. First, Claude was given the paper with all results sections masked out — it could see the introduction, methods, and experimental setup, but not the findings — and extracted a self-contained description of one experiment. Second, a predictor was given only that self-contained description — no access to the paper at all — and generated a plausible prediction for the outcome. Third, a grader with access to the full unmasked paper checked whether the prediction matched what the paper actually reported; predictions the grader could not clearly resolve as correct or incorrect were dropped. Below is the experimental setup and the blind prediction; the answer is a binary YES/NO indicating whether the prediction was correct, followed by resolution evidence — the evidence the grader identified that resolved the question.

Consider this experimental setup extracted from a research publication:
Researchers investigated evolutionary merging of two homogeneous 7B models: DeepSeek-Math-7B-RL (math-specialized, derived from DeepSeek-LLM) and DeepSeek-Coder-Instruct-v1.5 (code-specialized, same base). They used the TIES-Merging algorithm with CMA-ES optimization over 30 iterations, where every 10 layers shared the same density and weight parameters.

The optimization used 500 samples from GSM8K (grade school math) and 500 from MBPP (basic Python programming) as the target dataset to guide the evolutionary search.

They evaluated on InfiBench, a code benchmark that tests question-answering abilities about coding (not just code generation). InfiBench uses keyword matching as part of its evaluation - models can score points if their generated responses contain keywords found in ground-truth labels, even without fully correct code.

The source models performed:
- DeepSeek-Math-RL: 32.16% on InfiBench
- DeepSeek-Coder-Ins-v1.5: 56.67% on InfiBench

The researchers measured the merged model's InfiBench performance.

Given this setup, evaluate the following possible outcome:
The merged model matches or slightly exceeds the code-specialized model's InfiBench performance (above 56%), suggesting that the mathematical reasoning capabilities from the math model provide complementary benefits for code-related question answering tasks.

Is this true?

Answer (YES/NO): NO